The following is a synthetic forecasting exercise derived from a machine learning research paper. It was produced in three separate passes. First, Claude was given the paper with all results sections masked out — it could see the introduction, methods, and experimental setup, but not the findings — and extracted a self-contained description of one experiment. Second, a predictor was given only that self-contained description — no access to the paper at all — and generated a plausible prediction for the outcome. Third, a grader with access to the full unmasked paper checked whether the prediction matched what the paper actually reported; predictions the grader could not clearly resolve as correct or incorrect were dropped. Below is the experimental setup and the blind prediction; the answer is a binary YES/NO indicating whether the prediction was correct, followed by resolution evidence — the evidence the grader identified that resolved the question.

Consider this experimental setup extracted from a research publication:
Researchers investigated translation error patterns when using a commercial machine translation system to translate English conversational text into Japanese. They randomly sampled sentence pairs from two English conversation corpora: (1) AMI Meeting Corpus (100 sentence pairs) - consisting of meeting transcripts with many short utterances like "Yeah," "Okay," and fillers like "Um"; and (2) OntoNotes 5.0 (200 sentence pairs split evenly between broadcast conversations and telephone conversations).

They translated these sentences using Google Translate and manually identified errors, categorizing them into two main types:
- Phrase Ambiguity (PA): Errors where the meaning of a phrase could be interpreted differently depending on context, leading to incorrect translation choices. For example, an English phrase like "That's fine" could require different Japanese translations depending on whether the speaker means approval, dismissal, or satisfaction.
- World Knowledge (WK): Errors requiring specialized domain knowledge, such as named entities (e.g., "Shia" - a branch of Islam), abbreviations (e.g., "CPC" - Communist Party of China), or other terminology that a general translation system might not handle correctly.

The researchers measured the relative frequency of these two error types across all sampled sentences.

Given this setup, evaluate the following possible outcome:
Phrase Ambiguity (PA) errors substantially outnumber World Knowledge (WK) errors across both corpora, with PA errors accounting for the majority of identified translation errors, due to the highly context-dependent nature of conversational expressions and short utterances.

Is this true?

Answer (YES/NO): YES